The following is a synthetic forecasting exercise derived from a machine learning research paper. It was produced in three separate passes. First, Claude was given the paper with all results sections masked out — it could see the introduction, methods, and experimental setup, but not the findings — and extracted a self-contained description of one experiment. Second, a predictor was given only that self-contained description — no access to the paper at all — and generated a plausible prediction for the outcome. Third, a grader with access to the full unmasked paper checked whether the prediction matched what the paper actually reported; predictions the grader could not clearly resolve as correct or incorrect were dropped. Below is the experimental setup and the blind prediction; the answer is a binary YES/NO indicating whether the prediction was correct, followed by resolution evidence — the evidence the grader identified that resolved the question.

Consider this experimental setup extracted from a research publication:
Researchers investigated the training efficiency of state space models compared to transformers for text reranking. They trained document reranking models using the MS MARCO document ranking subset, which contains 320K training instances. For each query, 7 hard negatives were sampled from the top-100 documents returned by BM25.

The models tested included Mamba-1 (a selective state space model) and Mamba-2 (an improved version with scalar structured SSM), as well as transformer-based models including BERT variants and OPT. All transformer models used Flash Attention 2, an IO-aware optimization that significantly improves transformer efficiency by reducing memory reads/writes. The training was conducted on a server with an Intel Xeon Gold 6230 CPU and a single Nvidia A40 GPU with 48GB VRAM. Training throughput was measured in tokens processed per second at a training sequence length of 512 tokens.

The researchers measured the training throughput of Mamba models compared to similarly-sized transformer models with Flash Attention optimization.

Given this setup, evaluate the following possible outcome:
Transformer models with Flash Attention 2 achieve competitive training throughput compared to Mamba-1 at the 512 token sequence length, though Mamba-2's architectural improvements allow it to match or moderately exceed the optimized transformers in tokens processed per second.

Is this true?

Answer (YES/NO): NO